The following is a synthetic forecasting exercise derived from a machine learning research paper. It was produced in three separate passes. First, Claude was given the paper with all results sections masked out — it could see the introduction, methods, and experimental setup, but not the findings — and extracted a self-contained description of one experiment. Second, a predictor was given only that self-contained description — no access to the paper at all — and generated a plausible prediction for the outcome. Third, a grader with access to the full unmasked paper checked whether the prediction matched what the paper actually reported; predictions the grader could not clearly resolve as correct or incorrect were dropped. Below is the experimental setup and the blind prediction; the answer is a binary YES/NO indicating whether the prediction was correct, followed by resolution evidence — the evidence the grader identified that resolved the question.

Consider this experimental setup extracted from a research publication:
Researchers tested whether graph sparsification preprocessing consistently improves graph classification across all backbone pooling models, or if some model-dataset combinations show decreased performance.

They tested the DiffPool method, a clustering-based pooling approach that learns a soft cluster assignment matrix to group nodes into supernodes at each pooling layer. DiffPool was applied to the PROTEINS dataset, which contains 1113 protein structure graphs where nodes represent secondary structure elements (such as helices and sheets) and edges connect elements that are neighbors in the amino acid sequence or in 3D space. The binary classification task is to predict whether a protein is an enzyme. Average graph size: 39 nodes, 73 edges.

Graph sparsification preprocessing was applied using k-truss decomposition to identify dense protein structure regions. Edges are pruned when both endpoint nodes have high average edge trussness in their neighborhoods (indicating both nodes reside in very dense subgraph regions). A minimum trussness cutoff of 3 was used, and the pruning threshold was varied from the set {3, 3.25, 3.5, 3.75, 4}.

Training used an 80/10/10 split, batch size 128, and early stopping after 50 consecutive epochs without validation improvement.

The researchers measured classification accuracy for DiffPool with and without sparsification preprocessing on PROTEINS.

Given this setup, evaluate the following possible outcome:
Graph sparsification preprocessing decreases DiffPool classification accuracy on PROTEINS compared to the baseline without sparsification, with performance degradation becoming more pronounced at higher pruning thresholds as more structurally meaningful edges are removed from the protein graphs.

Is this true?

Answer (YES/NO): NO